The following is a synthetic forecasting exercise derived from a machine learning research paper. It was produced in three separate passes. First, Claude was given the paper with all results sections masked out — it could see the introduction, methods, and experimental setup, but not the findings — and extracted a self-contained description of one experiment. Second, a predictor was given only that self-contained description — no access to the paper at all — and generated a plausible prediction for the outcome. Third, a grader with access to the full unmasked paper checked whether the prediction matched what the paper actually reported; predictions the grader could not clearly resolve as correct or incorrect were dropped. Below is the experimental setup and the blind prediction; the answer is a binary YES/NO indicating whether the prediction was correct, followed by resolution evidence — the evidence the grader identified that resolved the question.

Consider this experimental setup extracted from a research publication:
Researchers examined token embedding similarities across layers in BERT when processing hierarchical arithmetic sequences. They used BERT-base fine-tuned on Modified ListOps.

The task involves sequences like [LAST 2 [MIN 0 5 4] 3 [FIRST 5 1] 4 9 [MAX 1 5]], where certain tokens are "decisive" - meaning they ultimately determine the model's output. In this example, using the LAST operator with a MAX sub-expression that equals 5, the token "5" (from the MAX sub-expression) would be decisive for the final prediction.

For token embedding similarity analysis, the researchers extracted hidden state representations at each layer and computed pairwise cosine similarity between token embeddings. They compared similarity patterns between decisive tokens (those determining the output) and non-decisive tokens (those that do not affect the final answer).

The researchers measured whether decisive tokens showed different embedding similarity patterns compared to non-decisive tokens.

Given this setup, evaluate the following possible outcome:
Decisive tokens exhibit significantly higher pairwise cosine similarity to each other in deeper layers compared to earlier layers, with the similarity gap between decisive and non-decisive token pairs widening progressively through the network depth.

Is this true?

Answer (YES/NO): NO